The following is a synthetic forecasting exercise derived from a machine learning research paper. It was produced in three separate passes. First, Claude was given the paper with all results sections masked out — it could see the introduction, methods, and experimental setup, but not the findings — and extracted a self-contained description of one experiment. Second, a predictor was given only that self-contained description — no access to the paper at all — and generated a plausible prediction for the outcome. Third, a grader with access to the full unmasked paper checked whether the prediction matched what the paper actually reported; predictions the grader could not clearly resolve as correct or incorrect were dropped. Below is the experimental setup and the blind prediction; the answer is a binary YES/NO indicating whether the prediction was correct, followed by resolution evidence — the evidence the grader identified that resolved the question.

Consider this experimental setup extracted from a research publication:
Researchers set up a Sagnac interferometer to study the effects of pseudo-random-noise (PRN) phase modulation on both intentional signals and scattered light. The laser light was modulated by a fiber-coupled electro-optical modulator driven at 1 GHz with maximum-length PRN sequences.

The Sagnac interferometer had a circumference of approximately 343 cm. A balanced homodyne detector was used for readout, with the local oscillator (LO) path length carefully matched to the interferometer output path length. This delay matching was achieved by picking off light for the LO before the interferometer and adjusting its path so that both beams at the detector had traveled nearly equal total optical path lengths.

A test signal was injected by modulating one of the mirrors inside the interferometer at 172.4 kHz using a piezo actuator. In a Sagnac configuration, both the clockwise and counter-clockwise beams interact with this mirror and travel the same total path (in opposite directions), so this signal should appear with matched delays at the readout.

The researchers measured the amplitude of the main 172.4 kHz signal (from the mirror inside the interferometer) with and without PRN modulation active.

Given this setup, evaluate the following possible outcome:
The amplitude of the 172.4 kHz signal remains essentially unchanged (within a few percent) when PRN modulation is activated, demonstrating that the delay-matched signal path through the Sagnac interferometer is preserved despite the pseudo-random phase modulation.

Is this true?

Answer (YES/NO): NO